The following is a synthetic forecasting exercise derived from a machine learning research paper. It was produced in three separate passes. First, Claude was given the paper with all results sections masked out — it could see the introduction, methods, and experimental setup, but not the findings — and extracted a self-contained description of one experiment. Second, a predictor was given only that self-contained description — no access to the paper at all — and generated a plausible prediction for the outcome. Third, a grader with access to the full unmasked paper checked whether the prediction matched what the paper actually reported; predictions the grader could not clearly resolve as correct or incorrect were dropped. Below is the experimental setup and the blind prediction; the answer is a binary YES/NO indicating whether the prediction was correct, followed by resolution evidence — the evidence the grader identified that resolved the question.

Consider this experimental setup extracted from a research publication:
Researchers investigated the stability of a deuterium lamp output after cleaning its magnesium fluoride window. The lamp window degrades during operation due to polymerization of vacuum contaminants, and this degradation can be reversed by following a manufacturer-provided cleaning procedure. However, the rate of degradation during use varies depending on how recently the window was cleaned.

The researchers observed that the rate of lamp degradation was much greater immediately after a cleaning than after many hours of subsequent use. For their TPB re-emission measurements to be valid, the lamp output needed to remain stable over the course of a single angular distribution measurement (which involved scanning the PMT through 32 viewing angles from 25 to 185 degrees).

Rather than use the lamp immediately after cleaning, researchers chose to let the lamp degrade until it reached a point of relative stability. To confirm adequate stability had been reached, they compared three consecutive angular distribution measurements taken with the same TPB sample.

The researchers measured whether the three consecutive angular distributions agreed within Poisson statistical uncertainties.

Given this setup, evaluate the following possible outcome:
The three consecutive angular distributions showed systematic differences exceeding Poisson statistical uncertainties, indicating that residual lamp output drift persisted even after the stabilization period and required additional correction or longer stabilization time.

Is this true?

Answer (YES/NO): NO